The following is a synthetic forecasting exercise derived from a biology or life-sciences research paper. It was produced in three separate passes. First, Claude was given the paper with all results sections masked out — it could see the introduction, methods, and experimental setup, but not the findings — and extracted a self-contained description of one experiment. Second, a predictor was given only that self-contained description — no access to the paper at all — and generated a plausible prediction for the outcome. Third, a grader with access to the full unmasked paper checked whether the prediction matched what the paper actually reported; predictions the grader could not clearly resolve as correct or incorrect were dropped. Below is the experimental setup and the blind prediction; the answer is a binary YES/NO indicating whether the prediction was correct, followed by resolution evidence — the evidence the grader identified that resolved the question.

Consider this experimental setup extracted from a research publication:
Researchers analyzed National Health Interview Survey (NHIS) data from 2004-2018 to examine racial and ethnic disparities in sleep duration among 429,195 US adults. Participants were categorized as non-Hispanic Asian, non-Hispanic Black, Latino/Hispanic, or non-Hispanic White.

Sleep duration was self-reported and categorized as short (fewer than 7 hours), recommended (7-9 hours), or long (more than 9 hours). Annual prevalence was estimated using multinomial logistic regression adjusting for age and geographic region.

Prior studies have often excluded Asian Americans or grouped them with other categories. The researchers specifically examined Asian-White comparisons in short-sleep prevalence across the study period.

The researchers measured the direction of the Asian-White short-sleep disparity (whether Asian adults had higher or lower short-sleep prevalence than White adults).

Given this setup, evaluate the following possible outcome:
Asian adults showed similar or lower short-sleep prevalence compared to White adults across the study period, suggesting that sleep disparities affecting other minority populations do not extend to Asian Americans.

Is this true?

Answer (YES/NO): YES